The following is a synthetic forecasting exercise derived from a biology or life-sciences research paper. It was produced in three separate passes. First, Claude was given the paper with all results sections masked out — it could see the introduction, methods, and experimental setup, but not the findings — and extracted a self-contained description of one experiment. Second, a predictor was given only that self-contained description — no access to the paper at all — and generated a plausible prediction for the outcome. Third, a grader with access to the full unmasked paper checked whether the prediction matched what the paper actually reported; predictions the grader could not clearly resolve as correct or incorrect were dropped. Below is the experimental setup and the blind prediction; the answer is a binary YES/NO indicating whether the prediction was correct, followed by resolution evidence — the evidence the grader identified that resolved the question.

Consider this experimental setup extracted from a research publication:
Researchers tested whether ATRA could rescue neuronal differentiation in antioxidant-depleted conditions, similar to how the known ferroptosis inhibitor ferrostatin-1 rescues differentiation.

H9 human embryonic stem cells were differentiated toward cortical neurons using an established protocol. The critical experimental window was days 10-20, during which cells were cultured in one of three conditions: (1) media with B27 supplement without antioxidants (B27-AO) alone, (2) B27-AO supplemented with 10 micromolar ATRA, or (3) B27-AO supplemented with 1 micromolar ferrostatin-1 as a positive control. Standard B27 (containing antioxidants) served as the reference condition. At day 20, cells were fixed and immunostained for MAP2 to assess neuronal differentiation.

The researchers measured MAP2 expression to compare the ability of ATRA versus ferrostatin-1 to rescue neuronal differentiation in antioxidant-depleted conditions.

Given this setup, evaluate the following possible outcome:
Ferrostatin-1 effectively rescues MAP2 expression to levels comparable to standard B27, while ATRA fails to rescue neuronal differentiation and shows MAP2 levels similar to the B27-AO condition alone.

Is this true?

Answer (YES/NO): NO